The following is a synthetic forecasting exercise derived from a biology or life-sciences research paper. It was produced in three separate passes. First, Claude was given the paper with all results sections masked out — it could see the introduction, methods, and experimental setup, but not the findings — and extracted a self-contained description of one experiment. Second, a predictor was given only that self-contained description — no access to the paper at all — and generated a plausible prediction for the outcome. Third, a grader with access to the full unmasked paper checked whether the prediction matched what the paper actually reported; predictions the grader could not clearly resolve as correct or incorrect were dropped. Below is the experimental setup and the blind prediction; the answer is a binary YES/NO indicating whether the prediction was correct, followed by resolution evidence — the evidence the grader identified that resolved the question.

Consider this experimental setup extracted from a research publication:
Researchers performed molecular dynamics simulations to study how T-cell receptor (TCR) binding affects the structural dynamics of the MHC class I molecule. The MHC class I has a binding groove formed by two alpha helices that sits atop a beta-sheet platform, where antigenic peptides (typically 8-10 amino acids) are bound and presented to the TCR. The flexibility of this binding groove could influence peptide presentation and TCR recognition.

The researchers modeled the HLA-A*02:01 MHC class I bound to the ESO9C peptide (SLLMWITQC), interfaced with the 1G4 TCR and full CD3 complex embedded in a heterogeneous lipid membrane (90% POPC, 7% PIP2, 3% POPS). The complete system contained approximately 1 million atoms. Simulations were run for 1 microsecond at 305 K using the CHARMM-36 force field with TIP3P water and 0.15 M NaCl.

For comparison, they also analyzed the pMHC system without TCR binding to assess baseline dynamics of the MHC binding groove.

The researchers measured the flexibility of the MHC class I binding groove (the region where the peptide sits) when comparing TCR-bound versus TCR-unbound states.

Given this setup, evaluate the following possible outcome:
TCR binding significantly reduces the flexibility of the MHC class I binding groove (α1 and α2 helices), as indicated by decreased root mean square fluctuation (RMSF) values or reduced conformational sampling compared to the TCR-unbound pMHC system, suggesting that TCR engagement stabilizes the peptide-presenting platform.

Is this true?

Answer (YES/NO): YES